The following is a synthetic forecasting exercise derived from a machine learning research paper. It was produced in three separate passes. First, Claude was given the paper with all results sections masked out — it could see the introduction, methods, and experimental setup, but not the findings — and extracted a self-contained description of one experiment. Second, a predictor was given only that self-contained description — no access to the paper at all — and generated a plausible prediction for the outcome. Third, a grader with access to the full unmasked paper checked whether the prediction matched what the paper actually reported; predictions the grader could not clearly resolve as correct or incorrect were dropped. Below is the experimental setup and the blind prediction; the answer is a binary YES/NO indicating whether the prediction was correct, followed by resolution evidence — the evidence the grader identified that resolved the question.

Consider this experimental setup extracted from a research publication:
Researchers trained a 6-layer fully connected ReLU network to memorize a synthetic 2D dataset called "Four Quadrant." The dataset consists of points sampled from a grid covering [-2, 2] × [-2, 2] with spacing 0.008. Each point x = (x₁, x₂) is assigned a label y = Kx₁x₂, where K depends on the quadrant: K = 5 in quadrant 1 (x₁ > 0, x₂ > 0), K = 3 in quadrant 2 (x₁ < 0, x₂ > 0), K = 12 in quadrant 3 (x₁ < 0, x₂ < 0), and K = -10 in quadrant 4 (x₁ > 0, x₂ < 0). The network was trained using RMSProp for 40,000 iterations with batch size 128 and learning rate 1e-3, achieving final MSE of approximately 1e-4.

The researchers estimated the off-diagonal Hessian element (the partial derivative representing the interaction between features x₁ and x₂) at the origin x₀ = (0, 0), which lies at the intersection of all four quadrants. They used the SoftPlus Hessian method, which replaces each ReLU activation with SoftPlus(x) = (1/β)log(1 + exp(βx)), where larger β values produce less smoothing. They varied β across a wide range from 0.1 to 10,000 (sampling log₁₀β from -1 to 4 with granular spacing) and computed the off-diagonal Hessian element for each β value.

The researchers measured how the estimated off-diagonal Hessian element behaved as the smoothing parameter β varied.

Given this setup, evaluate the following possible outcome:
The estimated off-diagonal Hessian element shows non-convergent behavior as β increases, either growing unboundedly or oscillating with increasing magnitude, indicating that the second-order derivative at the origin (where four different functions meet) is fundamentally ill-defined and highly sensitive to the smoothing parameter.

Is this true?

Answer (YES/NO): NO